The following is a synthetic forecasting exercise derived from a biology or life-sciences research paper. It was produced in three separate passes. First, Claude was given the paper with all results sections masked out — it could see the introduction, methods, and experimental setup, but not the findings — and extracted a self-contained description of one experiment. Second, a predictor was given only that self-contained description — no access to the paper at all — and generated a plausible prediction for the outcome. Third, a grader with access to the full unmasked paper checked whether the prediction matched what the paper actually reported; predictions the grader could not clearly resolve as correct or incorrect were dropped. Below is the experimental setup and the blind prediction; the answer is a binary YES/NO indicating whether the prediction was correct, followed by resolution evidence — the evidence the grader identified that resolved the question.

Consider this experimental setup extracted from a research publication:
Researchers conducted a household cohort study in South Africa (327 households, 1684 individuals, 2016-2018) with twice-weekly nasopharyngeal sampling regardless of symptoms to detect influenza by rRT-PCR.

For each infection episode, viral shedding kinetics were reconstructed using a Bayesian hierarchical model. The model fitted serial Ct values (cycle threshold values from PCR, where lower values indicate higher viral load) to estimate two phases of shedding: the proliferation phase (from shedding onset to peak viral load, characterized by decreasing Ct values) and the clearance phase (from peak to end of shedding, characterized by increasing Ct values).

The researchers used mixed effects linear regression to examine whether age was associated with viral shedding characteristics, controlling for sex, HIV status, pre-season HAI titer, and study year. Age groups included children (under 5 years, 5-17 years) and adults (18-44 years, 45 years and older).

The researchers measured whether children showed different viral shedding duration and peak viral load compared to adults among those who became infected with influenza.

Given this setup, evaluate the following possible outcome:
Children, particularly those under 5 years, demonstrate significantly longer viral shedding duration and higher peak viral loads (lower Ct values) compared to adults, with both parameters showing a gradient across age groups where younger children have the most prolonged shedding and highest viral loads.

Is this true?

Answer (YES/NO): NO